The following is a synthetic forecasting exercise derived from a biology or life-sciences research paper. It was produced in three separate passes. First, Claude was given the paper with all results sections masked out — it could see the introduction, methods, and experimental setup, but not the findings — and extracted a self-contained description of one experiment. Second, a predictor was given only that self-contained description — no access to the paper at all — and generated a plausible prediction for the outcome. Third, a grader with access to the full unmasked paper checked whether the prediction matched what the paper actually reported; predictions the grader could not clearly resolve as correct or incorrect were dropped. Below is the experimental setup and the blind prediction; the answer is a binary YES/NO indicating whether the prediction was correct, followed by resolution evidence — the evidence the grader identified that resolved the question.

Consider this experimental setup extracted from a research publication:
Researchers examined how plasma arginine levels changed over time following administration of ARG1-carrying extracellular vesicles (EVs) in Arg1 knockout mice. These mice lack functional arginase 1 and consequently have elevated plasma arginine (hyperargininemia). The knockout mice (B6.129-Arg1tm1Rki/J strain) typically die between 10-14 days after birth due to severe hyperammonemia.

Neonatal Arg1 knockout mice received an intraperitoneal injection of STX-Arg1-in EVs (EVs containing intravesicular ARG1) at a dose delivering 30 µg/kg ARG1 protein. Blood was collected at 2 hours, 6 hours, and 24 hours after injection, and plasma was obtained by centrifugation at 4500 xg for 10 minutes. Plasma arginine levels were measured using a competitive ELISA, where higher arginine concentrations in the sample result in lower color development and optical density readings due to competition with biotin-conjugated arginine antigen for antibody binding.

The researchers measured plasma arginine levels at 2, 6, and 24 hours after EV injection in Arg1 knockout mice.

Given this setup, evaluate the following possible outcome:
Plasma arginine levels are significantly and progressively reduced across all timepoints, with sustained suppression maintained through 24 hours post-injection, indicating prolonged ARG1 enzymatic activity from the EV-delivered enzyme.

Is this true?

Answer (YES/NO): NO